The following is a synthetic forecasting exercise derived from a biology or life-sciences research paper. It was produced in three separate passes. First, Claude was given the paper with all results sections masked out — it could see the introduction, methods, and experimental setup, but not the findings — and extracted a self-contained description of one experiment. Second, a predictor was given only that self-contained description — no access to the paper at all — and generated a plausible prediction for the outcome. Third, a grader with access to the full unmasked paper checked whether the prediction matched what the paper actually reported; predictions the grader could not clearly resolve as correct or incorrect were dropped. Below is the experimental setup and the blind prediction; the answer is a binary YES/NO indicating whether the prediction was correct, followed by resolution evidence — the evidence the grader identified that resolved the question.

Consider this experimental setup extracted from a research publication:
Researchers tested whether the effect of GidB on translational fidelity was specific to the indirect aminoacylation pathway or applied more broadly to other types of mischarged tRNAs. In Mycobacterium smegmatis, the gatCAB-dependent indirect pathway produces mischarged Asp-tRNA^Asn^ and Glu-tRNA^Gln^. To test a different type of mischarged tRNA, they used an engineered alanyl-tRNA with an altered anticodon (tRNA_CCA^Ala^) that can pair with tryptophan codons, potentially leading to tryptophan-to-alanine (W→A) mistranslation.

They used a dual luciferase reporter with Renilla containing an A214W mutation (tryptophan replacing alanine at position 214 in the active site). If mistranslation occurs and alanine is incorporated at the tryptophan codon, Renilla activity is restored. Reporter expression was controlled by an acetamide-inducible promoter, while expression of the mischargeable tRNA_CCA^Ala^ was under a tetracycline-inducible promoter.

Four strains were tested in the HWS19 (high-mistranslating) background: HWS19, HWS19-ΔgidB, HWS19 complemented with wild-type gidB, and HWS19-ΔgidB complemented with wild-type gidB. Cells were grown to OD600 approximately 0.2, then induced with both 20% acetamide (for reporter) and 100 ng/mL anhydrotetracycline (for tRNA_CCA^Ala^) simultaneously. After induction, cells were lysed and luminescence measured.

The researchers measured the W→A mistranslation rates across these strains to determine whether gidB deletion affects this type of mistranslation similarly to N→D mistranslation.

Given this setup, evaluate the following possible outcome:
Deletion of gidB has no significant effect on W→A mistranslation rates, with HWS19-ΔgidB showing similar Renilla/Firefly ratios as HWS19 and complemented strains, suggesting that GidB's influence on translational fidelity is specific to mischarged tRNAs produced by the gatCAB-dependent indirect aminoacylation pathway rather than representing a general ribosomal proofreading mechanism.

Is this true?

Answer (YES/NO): NO